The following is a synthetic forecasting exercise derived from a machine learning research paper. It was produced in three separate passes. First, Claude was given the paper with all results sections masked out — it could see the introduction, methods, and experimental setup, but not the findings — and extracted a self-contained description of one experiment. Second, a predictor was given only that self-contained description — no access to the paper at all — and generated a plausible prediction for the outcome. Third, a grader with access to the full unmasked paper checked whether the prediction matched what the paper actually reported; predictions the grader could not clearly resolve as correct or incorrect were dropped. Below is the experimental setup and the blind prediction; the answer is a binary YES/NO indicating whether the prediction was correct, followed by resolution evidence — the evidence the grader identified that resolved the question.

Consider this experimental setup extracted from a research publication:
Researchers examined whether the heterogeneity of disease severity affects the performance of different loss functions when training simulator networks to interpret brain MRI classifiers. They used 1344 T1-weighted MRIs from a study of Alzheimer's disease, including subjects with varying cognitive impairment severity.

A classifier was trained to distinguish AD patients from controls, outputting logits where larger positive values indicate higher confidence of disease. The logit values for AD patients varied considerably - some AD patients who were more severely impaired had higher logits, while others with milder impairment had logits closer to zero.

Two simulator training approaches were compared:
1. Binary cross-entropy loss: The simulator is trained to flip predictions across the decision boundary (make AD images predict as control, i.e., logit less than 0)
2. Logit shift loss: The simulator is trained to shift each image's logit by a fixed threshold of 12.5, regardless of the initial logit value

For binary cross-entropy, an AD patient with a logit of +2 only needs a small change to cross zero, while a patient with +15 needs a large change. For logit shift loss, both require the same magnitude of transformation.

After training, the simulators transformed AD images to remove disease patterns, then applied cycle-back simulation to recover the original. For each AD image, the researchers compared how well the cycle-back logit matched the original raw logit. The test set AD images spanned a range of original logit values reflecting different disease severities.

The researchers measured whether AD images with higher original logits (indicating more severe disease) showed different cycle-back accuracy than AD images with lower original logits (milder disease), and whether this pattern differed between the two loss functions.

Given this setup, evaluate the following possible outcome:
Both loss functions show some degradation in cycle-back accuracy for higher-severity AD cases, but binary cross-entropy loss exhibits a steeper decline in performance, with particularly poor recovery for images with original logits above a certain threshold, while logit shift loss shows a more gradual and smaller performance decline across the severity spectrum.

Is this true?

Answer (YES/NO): NO